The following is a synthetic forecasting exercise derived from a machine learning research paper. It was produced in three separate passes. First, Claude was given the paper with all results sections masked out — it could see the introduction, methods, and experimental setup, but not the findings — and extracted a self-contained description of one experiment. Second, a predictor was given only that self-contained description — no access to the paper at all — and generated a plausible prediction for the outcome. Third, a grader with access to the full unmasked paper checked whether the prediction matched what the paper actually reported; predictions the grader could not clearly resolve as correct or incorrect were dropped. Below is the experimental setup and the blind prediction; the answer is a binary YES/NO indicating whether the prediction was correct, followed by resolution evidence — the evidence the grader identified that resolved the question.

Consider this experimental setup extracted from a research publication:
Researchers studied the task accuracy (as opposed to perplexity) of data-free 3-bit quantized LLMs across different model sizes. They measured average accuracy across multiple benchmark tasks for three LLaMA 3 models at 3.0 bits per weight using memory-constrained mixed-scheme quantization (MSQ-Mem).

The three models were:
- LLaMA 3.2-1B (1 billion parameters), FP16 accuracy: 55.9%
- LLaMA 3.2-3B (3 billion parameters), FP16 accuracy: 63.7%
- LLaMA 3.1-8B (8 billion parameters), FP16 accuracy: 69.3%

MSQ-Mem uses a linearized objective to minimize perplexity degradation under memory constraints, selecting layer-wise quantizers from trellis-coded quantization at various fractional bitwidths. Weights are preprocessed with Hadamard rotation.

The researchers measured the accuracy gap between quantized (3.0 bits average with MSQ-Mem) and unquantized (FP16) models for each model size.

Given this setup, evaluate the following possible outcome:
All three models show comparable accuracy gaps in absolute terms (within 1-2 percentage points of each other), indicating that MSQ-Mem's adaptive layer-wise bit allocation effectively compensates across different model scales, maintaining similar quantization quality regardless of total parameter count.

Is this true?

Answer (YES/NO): NO